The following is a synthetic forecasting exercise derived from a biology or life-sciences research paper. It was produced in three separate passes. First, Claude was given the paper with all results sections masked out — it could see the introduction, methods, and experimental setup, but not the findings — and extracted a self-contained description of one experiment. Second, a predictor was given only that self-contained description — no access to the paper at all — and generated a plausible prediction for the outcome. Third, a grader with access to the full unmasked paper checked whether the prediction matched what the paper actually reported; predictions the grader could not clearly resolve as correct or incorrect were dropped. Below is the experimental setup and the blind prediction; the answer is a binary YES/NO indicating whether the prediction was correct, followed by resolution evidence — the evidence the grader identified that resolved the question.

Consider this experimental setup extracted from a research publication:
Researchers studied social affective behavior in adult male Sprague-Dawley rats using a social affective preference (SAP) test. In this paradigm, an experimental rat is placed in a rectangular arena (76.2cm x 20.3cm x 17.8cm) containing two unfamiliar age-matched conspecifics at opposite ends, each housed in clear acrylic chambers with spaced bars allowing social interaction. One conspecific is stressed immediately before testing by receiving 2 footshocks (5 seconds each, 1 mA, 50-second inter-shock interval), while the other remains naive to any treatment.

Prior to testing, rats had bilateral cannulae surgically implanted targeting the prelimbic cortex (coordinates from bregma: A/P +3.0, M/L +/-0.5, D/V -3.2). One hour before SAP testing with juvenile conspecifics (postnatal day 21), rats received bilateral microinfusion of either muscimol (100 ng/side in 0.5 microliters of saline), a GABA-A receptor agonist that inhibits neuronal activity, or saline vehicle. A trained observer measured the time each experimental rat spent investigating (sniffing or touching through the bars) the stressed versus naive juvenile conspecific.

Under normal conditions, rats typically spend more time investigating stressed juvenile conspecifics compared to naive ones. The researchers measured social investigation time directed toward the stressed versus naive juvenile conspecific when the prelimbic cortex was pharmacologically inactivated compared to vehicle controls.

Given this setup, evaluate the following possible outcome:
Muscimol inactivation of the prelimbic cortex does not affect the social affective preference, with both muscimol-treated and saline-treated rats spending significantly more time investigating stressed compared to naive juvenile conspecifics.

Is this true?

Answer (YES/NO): NO